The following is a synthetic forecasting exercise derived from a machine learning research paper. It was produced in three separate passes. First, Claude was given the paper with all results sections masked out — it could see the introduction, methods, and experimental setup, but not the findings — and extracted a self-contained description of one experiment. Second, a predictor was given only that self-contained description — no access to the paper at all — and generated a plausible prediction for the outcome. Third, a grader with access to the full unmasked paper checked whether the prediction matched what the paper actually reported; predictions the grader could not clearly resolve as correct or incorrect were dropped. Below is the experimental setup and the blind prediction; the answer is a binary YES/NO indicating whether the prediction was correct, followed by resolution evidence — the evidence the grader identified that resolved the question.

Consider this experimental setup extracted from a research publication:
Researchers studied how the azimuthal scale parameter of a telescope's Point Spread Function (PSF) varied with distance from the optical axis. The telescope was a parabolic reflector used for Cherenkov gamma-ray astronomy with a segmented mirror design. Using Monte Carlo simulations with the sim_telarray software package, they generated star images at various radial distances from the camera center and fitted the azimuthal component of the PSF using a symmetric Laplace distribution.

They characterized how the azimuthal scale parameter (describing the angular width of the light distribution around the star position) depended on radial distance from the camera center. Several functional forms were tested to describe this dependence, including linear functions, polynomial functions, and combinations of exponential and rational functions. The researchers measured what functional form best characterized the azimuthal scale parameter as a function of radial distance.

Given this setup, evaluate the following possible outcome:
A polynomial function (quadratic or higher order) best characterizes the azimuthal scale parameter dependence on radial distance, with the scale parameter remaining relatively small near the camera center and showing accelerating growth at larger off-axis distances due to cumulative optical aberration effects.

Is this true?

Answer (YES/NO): NO